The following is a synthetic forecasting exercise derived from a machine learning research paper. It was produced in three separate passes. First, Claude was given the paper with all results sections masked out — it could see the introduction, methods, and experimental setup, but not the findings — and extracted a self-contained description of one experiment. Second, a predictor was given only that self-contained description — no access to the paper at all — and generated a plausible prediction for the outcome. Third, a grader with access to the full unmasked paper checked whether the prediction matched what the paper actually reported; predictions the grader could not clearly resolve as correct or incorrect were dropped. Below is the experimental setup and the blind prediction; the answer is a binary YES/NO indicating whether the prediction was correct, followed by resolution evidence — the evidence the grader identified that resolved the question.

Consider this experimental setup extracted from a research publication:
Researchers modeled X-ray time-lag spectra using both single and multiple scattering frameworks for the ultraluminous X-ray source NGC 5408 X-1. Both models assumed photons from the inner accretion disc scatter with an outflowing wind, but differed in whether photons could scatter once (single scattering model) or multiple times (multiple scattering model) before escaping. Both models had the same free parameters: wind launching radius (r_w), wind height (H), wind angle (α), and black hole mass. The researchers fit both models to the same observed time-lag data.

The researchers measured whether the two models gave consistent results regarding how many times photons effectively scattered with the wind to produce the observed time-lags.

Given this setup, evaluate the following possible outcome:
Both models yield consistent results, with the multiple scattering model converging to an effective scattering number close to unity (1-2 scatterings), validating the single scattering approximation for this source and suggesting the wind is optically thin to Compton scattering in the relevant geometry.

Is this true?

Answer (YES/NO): YES